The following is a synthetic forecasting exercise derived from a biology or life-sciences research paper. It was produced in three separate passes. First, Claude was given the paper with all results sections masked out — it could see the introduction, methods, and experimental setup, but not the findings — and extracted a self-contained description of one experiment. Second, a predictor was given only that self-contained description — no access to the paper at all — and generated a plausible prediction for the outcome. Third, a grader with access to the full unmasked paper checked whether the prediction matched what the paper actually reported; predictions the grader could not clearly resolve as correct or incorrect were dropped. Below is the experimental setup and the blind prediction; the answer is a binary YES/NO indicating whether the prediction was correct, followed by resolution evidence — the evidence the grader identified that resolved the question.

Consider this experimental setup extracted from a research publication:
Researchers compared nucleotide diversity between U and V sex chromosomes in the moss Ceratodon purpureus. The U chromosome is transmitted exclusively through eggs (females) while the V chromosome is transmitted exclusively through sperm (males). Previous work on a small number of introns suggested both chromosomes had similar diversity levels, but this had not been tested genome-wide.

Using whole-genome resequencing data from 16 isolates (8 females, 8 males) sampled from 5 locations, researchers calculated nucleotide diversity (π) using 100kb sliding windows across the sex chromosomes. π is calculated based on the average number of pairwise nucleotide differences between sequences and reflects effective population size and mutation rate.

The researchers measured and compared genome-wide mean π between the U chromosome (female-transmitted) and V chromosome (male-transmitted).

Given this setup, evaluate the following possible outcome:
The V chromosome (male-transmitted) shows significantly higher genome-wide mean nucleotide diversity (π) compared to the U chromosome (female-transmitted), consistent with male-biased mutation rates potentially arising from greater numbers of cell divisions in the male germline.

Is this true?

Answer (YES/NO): NO